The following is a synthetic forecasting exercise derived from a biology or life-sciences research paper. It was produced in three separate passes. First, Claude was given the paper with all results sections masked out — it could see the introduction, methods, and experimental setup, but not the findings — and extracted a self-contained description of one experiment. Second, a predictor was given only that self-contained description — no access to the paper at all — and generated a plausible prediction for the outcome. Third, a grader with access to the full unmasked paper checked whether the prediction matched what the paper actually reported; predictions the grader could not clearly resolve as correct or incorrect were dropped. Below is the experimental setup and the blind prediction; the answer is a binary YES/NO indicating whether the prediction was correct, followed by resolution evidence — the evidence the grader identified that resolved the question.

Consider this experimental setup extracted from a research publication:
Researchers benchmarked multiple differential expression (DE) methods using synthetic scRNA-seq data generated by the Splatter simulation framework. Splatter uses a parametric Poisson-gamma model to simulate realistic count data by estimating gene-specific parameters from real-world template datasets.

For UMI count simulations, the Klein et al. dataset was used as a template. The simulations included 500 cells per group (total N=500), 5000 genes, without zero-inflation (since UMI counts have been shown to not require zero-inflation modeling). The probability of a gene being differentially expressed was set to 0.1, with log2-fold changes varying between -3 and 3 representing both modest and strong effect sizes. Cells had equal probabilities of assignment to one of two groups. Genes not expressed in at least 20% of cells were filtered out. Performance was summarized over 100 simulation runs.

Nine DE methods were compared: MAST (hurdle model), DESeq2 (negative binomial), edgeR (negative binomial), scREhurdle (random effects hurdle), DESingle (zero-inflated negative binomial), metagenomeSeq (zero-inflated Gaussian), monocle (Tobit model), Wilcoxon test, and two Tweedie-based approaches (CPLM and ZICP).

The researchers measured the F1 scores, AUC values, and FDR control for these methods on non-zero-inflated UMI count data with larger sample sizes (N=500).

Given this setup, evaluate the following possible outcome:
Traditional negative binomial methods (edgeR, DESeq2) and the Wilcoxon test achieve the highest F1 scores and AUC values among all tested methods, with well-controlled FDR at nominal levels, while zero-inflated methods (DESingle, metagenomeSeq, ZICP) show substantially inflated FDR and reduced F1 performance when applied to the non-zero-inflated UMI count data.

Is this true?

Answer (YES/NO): NO